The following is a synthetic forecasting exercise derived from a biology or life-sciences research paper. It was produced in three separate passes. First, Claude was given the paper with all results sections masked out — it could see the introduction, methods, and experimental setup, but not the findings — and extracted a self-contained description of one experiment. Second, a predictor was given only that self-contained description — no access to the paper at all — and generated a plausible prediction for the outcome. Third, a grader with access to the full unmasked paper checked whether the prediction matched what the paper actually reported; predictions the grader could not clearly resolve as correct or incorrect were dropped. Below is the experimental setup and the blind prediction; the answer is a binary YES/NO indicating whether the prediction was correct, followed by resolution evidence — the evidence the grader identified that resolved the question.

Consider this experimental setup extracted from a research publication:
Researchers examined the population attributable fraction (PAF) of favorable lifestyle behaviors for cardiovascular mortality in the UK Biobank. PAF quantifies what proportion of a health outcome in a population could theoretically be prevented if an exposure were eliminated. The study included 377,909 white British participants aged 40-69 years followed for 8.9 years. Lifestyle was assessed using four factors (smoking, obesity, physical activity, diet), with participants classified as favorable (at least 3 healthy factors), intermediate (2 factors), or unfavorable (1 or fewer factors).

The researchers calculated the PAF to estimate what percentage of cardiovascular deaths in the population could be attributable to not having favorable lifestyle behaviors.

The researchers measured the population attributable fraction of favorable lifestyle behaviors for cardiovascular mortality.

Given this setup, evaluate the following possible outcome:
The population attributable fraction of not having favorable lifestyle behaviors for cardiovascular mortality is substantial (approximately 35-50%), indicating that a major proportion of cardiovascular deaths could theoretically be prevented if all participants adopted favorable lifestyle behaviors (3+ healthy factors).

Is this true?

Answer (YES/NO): NO